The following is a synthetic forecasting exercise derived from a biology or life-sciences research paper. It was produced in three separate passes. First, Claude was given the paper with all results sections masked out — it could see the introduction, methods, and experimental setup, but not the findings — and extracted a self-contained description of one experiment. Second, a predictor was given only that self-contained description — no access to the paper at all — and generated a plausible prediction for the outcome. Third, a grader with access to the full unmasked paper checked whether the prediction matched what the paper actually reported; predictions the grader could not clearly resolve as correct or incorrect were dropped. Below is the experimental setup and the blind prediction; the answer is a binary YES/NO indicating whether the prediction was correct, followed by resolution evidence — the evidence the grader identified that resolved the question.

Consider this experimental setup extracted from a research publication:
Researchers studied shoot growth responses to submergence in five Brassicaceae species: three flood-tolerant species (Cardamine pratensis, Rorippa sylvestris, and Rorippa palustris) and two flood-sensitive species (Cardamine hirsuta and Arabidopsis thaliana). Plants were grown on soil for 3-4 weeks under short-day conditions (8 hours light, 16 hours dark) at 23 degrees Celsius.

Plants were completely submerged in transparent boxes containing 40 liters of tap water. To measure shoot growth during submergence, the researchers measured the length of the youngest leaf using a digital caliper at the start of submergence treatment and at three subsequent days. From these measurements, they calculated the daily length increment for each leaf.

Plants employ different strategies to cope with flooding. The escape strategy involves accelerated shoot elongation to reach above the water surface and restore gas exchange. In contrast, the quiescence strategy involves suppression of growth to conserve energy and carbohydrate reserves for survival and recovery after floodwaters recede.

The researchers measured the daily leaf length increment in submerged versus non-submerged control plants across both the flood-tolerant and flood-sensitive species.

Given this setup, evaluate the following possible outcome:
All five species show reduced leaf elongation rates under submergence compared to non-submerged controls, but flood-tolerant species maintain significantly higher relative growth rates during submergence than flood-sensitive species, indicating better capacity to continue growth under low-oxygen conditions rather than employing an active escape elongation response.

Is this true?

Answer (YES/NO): NO